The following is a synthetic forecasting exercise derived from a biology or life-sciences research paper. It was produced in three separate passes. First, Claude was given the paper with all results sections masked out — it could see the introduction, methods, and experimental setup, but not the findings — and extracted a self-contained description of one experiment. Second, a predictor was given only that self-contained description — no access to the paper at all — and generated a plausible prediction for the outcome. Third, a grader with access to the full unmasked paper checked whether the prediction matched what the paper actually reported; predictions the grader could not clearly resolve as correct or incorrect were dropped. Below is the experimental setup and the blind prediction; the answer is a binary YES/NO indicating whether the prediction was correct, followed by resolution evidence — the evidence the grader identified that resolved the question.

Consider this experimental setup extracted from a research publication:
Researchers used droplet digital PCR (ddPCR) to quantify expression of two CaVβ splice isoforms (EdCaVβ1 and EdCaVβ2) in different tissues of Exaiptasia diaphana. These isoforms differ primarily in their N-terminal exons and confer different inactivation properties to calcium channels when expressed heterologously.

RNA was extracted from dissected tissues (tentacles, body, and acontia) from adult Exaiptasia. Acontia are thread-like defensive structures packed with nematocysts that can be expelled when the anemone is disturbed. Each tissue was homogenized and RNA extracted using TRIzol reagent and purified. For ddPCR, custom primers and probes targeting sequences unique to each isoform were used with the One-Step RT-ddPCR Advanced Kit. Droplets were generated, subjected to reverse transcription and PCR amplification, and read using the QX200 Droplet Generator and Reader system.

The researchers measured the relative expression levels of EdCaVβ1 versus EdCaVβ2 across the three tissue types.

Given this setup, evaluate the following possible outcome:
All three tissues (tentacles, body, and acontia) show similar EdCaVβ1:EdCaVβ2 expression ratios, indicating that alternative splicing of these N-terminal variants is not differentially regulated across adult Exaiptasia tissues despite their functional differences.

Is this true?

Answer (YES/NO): YES